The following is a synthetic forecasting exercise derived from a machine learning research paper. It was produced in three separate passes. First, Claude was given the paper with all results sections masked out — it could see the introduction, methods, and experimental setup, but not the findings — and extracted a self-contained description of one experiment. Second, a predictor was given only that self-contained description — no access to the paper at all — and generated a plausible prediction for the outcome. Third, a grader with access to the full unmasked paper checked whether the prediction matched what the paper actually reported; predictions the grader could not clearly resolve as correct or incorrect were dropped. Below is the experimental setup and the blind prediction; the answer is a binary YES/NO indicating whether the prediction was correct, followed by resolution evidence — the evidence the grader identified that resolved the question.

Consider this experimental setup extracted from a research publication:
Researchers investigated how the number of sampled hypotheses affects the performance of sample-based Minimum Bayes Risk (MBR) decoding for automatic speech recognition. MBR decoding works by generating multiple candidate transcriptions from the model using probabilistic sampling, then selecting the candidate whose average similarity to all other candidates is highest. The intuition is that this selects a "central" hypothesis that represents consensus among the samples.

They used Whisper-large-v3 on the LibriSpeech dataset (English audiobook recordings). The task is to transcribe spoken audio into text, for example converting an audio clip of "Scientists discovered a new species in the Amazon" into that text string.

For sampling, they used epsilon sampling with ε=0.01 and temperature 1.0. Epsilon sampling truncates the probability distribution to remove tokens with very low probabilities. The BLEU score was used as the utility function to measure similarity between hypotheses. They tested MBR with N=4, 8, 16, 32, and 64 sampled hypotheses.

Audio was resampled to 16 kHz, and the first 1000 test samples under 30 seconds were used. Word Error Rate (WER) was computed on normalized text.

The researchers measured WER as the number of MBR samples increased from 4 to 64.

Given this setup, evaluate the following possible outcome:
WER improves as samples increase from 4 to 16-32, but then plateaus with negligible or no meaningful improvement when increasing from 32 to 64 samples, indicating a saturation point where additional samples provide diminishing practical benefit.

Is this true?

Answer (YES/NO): NO